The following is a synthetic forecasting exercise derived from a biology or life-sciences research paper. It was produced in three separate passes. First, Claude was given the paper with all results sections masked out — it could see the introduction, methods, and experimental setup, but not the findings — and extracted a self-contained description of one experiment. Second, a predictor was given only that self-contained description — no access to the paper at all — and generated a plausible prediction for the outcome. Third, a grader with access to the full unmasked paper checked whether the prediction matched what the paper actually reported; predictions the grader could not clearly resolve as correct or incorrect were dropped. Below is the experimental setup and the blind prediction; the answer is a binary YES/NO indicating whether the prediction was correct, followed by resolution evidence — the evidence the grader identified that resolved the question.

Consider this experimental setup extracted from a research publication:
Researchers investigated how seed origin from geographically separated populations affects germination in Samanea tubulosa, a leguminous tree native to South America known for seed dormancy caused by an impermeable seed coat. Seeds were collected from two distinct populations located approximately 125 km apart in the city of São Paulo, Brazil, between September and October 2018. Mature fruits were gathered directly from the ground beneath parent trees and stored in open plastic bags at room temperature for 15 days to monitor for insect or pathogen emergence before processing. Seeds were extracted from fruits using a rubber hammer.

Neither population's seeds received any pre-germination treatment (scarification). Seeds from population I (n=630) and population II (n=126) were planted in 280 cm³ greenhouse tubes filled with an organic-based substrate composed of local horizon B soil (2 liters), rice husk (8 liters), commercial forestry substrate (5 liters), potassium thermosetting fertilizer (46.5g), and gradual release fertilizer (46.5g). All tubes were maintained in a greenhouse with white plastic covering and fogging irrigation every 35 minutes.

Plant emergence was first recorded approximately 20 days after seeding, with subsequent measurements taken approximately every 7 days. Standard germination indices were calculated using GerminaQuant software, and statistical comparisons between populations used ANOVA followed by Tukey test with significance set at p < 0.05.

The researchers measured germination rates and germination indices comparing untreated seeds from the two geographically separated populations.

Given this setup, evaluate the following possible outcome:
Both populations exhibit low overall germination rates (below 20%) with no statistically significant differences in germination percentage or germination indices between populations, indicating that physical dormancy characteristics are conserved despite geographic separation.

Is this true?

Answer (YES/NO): NO